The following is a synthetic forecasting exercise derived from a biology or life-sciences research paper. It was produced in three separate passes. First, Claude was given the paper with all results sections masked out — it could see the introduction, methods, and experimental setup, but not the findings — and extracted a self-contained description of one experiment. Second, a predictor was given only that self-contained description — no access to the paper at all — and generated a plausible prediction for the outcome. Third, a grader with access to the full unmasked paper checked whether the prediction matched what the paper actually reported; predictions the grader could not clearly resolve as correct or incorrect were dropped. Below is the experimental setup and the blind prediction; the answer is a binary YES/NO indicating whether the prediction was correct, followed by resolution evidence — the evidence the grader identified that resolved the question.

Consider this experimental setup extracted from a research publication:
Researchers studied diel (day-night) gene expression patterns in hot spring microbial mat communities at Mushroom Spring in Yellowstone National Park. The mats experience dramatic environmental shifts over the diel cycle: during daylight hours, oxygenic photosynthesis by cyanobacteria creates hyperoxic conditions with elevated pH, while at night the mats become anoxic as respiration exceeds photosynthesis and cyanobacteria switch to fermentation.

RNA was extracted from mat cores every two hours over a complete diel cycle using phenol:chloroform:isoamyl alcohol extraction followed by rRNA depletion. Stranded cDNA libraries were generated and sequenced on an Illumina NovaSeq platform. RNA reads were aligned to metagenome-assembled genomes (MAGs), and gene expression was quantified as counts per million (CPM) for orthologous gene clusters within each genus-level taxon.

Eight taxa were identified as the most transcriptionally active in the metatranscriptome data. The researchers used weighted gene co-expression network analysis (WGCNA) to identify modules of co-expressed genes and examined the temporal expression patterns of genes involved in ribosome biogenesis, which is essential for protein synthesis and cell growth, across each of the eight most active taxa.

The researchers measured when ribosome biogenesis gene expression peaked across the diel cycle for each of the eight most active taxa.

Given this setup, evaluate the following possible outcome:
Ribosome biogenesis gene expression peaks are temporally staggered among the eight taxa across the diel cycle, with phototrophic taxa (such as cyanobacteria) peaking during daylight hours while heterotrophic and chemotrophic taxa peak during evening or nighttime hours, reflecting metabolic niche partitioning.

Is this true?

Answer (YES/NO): NO